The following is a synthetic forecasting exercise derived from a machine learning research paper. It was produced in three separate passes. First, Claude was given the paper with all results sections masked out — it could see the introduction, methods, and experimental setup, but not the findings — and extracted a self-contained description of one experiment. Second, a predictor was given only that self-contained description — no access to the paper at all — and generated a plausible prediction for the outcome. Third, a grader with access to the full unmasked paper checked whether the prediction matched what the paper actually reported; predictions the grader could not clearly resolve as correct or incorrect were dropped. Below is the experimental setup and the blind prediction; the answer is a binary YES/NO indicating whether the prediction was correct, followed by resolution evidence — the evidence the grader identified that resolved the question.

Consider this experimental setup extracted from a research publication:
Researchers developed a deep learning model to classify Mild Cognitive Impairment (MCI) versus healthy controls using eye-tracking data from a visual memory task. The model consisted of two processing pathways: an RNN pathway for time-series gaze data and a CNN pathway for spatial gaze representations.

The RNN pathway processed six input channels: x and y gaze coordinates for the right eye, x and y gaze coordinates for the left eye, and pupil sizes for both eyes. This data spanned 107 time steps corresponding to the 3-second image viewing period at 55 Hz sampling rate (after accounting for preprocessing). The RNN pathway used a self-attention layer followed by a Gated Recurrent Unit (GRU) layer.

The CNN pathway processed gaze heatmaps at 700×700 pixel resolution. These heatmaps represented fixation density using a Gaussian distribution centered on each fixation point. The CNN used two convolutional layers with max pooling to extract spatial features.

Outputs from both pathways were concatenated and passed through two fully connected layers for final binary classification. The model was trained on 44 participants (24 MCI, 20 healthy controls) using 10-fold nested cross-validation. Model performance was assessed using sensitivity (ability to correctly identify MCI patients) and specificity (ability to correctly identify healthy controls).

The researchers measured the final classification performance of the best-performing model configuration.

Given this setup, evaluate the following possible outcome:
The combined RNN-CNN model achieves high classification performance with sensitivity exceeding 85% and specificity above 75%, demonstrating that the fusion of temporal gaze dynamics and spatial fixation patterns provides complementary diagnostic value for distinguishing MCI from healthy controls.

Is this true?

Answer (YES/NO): NO